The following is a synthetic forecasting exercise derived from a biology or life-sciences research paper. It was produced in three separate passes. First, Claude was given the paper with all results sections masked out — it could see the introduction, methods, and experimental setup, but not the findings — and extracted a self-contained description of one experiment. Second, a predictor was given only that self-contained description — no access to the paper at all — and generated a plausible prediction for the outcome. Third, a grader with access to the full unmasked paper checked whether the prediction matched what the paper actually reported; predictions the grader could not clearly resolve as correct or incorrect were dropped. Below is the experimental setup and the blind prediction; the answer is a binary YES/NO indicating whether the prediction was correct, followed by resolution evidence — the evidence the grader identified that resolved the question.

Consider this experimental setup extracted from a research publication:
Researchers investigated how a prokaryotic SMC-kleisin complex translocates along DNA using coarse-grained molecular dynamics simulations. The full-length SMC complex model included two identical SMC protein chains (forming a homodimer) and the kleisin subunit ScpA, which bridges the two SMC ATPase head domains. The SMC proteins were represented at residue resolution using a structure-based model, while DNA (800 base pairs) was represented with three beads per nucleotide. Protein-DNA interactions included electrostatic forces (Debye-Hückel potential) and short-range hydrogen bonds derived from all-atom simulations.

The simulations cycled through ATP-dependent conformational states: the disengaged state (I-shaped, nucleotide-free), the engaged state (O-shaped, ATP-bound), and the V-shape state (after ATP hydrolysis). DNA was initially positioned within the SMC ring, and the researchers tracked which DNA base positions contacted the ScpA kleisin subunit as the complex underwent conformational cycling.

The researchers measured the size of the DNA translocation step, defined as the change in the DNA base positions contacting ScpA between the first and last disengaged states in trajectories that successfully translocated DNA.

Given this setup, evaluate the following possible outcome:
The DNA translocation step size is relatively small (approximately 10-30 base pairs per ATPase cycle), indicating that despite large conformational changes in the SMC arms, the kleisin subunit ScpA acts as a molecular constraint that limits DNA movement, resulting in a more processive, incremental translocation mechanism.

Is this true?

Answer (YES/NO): NO